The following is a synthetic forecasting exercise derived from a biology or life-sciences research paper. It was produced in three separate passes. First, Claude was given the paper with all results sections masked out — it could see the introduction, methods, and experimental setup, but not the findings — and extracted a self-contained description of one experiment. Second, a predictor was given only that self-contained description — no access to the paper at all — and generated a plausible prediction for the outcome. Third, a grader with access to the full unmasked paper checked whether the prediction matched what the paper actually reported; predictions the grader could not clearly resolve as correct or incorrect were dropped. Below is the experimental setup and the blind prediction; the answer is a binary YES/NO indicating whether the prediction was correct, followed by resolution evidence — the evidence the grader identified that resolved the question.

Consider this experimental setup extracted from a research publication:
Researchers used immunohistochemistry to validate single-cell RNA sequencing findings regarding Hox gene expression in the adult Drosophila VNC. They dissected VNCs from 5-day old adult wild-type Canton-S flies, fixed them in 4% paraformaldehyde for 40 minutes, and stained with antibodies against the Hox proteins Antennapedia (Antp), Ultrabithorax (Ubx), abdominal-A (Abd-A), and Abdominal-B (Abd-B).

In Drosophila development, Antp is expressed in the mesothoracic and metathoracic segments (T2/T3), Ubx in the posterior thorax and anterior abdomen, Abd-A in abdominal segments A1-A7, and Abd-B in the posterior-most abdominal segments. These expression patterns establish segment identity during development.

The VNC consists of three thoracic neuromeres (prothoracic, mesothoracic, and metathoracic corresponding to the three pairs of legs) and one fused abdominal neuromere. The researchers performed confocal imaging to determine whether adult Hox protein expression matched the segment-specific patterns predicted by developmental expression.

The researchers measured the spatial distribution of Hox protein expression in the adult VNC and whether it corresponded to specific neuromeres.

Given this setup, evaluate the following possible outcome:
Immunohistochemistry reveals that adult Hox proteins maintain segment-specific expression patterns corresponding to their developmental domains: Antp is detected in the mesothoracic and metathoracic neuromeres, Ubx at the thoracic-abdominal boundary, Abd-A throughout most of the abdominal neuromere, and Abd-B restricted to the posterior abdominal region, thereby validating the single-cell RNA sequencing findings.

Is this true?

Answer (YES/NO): NO